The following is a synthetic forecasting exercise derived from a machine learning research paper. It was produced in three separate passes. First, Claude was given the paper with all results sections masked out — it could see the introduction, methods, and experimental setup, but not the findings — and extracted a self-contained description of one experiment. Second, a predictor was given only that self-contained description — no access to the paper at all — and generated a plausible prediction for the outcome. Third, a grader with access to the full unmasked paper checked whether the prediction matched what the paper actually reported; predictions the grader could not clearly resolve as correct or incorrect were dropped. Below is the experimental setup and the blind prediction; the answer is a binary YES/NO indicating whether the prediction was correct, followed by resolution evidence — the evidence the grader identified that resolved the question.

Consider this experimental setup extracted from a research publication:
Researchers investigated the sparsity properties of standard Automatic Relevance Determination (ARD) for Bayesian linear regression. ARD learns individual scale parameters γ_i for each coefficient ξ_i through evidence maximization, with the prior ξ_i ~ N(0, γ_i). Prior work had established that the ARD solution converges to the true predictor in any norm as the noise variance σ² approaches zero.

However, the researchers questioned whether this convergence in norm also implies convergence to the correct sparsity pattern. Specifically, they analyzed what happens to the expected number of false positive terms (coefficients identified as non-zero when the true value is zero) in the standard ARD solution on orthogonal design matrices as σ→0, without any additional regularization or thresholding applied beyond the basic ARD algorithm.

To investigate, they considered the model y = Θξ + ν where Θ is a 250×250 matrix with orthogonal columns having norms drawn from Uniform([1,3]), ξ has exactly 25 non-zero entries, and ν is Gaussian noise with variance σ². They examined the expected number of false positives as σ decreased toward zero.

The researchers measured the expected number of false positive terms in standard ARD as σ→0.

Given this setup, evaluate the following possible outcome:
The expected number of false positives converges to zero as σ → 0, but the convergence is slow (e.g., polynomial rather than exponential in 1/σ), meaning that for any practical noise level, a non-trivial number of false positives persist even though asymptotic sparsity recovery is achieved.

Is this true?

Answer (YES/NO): NO